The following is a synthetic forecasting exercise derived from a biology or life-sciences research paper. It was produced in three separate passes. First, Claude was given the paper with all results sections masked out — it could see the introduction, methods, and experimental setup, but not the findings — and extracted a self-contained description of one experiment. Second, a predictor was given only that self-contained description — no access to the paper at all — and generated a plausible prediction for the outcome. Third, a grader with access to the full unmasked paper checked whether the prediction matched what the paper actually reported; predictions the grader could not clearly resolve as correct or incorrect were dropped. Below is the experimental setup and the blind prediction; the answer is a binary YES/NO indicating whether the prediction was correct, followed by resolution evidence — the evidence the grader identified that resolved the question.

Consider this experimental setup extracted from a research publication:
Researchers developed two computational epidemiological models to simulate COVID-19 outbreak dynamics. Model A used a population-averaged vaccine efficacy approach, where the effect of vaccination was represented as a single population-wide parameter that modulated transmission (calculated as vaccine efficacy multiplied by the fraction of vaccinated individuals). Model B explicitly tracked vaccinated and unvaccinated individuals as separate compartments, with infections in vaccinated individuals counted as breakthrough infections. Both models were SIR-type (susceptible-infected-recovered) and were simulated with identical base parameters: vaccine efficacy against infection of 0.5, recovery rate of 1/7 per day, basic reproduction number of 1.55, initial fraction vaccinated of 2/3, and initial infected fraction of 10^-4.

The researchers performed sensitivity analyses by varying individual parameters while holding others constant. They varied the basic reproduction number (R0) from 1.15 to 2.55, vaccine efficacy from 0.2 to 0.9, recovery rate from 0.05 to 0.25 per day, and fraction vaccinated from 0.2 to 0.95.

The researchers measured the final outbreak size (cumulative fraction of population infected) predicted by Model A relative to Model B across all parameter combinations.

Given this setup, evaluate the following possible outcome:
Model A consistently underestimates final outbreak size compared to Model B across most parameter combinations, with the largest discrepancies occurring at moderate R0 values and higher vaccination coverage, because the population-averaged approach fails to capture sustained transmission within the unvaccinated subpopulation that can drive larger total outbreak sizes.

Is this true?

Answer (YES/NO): NO